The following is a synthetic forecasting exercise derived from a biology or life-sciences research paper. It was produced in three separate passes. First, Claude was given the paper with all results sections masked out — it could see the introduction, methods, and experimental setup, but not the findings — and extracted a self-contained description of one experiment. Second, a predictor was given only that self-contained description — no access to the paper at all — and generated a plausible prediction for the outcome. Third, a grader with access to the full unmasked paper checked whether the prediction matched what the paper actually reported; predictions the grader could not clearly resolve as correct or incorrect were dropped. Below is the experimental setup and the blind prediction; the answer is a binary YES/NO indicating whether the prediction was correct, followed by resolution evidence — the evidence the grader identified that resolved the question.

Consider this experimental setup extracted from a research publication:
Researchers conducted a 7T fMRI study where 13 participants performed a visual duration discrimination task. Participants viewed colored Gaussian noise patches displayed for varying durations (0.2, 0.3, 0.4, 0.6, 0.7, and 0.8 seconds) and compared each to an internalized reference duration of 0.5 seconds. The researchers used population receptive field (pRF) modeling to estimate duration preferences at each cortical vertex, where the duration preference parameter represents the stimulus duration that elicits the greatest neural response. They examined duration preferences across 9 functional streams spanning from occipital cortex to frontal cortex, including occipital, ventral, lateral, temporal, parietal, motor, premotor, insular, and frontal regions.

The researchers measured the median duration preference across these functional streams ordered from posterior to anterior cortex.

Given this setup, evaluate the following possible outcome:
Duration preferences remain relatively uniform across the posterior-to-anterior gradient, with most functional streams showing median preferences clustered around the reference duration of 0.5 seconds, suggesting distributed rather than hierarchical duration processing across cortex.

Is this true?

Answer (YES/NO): NO